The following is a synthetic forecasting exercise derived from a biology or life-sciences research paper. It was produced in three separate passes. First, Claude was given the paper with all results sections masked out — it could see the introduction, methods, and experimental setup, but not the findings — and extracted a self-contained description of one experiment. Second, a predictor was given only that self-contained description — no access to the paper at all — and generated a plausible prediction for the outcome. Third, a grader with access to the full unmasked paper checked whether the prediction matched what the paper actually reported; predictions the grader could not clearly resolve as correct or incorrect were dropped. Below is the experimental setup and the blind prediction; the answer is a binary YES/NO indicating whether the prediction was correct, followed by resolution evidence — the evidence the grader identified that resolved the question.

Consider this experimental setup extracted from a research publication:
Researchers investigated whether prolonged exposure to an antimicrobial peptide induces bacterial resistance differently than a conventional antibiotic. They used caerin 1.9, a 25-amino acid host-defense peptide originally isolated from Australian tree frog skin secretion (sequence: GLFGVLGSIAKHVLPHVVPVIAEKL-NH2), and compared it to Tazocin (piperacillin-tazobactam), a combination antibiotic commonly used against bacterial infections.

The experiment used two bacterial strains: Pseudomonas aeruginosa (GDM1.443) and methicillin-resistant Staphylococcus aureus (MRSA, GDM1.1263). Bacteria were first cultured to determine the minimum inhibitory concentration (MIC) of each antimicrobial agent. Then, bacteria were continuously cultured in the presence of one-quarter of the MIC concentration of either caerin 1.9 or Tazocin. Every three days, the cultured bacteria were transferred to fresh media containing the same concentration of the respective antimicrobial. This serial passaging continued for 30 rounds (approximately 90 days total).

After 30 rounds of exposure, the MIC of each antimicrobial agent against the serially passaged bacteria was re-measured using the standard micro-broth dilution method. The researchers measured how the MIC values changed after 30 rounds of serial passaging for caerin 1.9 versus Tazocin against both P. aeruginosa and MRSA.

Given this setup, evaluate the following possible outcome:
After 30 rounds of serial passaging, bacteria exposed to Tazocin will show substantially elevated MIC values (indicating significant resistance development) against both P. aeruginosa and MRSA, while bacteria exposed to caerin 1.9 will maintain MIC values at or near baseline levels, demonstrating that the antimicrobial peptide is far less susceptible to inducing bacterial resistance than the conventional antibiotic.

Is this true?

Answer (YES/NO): YES